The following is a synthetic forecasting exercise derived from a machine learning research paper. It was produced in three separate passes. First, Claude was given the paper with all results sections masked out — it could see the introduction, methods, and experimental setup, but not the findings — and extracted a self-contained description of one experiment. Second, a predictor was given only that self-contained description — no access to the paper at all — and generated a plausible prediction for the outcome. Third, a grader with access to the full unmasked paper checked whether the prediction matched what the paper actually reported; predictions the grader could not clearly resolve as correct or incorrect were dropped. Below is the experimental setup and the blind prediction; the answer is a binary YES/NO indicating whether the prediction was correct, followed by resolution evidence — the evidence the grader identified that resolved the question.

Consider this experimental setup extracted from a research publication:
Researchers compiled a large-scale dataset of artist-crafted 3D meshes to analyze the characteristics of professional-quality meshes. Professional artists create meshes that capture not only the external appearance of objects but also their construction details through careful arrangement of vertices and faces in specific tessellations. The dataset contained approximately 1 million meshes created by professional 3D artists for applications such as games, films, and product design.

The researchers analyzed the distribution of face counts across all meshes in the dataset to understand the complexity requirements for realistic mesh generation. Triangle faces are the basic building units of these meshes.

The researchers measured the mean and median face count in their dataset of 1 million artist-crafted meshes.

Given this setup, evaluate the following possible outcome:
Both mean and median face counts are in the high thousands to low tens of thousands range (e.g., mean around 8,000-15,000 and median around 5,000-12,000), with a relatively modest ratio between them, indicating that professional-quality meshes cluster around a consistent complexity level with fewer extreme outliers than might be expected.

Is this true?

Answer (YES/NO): NO